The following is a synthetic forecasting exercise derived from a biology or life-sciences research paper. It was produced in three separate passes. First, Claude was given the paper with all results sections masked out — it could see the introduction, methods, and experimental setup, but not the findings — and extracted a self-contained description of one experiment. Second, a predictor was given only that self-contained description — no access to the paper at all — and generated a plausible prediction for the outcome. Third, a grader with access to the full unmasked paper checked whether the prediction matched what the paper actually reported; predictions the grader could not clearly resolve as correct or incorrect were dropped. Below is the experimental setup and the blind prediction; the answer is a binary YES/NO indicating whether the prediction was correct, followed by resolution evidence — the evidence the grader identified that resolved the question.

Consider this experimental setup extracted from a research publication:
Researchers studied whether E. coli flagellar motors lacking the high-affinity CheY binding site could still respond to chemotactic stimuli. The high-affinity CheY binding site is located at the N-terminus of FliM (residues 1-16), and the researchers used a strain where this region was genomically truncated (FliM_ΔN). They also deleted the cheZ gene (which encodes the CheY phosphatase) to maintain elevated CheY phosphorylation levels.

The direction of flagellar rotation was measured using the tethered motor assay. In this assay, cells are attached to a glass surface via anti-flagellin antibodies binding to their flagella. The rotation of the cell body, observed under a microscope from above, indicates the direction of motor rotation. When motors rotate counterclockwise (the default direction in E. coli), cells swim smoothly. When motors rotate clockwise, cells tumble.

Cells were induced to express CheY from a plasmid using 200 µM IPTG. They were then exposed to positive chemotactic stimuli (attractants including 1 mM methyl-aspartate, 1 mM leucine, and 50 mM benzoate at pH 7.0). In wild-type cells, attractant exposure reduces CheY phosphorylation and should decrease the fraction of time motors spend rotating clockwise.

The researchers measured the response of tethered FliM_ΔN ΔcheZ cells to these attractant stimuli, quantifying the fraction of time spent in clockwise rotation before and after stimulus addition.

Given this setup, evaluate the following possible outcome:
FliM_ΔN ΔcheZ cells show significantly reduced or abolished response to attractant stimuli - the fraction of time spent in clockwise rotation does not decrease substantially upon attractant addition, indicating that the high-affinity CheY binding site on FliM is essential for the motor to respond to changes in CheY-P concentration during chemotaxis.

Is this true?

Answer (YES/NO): NO